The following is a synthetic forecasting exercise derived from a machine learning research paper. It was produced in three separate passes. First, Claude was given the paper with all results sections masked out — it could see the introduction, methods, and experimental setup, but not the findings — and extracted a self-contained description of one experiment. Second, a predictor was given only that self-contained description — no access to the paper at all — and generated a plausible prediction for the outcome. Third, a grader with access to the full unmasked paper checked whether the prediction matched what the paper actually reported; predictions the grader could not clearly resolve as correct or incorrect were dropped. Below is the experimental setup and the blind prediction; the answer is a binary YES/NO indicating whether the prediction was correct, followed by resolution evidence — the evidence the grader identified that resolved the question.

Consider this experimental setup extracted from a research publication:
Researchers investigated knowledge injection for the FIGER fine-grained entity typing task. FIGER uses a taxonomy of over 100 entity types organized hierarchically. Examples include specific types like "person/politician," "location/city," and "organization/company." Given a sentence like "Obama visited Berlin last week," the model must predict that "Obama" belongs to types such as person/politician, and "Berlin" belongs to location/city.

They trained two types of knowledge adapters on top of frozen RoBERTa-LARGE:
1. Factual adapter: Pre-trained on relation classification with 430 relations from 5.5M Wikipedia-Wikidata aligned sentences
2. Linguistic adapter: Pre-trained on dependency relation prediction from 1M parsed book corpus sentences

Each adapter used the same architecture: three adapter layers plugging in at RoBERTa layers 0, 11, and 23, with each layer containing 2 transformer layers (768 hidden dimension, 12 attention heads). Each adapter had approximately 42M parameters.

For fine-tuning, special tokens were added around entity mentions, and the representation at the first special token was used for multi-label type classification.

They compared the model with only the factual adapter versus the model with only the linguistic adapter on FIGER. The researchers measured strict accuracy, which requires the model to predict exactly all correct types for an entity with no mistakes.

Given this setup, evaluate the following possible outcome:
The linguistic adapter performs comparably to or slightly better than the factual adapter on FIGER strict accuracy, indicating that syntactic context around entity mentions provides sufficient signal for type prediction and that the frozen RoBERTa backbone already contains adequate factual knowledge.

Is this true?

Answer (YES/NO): YES